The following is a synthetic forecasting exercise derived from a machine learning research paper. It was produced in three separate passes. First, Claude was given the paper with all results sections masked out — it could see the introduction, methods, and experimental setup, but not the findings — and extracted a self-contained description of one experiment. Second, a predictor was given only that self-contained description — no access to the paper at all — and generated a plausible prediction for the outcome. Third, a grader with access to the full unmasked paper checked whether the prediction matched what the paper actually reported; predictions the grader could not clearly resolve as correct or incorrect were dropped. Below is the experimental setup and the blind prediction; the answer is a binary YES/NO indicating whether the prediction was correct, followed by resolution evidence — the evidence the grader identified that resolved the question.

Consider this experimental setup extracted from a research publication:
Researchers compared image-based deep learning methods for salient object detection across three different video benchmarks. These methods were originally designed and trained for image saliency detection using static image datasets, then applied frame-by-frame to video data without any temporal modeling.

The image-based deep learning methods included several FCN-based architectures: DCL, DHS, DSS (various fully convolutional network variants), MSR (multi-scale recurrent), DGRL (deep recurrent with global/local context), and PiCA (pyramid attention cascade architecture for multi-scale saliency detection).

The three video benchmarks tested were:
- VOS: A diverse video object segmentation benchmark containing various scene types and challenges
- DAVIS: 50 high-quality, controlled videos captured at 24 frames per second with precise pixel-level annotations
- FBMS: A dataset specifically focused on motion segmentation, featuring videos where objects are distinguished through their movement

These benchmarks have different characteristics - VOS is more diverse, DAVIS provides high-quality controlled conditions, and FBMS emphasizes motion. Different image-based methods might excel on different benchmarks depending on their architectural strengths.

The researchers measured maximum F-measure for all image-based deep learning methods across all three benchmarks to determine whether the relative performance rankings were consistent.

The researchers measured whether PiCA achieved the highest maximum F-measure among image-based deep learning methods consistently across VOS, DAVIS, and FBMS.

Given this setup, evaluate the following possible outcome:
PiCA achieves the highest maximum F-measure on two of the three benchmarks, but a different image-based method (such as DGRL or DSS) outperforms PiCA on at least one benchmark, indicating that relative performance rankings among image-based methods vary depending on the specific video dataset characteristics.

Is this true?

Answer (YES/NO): NO